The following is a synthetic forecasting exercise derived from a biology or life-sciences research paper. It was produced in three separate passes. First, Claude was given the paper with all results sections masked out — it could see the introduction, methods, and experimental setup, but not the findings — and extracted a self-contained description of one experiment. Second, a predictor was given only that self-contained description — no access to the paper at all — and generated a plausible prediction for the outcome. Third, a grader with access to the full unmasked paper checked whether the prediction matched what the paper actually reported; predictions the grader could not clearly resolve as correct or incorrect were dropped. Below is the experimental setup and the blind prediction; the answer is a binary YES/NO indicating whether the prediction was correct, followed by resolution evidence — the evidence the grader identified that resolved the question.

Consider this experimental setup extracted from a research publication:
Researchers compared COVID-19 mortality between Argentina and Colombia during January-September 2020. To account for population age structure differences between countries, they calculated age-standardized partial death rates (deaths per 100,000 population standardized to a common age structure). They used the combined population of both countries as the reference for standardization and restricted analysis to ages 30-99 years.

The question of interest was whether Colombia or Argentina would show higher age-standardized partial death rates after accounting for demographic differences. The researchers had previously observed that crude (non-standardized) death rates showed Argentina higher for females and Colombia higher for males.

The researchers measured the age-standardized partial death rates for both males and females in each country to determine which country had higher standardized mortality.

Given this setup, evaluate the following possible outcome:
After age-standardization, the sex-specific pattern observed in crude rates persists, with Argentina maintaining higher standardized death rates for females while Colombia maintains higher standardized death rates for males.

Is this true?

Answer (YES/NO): NO